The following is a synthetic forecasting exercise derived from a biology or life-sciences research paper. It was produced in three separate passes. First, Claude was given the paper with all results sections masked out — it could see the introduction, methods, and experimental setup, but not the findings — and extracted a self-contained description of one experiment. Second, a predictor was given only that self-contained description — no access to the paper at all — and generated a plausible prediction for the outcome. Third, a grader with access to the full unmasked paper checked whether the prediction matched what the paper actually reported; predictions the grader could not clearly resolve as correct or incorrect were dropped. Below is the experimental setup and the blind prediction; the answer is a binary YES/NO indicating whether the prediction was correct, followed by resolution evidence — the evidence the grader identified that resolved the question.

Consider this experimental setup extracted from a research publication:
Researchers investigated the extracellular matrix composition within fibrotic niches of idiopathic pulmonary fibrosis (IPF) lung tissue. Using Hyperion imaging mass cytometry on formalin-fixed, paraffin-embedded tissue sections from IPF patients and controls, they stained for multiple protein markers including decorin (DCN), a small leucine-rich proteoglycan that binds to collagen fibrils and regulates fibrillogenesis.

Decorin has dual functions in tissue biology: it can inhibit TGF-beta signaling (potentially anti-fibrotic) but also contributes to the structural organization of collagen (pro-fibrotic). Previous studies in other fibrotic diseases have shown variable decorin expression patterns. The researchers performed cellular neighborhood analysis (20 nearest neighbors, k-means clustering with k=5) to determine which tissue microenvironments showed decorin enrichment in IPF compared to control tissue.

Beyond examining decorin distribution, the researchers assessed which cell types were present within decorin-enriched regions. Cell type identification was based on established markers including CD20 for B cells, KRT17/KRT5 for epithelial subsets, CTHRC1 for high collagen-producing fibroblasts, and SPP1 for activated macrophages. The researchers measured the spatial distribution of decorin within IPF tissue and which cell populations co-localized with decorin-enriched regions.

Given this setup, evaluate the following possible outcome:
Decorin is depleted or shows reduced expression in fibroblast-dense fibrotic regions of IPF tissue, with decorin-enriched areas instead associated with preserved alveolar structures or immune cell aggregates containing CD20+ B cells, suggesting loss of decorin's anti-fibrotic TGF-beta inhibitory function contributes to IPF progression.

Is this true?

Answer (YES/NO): NO